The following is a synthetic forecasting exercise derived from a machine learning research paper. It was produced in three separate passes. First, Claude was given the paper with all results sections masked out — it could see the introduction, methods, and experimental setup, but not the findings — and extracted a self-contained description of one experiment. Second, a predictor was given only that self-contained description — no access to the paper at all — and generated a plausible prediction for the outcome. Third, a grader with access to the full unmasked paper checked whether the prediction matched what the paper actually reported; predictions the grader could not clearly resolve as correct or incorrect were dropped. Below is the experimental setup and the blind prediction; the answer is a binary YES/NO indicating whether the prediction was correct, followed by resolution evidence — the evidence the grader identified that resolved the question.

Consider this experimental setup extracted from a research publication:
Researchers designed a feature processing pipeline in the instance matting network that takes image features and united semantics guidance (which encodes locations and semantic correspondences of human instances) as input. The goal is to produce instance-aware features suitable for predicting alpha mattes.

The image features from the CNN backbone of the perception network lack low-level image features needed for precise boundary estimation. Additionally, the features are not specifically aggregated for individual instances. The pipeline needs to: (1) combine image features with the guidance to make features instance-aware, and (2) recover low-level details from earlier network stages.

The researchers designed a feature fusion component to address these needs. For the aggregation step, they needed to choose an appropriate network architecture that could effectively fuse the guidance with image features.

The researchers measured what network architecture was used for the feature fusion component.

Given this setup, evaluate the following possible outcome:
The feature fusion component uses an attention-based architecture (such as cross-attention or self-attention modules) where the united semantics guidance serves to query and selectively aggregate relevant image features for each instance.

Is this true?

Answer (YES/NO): NO